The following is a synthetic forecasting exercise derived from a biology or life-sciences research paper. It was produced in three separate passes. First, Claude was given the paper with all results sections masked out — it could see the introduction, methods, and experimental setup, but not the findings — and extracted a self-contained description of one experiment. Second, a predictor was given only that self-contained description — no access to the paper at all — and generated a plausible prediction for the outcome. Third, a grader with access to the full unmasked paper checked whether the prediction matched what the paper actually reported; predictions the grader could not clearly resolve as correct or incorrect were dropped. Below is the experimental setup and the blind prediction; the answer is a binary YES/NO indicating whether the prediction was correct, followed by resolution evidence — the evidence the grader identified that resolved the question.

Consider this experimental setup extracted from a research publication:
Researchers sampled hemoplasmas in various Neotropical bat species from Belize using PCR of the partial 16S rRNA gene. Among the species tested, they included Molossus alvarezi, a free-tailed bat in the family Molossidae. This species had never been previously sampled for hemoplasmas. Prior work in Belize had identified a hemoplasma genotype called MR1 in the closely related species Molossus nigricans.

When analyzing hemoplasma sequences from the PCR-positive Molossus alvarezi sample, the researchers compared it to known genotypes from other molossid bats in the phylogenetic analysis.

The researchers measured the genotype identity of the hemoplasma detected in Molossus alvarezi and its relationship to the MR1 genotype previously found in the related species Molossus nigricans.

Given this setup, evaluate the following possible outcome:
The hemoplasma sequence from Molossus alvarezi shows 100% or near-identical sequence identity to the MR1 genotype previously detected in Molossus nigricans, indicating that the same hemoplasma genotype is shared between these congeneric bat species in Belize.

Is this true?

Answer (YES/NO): YES